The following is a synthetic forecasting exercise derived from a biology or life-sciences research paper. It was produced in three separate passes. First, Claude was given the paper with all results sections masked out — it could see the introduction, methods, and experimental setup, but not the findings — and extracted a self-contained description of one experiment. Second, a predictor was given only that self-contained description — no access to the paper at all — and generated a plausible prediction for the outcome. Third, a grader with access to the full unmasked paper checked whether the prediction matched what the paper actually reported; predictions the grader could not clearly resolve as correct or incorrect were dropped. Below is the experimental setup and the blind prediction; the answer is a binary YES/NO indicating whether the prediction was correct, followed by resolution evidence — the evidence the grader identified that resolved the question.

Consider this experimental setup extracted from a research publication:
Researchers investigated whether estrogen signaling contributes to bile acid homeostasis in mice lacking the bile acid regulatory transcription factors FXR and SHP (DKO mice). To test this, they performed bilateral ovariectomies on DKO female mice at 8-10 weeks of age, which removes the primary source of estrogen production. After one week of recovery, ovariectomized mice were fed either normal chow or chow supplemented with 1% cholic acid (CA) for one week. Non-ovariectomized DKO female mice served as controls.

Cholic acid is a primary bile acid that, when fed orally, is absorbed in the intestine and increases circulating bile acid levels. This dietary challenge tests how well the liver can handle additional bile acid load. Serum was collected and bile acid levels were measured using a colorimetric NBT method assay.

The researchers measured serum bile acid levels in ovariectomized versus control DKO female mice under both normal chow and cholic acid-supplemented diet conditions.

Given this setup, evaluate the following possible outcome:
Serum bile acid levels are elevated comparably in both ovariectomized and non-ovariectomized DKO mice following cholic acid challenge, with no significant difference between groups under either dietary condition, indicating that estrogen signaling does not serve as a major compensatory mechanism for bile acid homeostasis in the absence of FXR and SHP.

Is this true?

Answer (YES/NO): NO